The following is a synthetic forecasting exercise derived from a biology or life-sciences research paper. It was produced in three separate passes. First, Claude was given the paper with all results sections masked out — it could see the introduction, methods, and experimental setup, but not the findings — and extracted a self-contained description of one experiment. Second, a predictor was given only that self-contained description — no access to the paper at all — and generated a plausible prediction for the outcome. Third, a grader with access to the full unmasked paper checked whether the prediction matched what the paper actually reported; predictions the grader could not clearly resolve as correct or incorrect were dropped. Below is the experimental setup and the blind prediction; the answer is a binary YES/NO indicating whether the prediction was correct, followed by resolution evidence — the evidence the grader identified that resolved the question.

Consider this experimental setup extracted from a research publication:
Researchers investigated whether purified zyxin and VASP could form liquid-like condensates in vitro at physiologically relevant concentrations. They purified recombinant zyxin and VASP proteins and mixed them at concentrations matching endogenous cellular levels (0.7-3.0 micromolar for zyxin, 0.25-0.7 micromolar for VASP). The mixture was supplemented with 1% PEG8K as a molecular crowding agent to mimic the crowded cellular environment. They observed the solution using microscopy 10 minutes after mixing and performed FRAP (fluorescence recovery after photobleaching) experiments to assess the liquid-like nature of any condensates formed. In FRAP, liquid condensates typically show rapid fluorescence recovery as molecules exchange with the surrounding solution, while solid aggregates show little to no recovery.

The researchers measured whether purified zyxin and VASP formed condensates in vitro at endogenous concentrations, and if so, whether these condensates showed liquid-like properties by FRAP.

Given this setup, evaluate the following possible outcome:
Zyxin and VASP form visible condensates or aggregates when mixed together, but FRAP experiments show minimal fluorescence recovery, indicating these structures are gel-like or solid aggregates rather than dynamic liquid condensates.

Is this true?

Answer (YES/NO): NO